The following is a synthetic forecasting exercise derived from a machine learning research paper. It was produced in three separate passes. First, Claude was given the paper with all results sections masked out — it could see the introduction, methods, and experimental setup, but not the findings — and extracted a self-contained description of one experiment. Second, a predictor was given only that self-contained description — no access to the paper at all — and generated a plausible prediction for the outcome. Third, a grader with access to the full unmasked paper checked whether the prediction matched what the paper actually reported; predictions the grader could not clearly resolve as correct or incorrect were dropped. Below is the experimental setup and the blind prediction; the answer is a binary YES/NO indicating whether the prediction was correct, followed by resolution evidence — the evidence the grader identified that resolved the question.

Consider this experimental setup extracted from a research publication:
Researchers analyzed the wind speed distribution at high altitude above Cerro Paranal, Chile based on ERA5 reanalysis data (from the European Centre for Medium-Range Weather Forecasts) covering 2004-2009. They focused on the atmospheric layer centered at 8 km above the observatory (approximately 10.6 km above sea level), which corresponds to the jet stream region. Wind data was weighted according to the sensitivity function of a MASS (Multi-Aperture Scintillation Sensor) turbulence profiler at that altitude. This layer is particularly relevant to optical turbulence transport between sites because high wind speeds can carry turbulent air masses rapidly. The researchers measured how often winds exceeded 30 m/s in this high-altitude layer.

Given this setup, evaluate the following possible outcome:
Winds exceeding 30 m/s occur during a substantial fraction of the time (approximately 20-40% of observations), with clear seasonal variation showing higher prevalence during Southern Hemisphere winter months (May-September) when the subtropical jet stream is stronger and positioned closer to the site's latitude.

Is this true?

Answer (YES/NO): NO